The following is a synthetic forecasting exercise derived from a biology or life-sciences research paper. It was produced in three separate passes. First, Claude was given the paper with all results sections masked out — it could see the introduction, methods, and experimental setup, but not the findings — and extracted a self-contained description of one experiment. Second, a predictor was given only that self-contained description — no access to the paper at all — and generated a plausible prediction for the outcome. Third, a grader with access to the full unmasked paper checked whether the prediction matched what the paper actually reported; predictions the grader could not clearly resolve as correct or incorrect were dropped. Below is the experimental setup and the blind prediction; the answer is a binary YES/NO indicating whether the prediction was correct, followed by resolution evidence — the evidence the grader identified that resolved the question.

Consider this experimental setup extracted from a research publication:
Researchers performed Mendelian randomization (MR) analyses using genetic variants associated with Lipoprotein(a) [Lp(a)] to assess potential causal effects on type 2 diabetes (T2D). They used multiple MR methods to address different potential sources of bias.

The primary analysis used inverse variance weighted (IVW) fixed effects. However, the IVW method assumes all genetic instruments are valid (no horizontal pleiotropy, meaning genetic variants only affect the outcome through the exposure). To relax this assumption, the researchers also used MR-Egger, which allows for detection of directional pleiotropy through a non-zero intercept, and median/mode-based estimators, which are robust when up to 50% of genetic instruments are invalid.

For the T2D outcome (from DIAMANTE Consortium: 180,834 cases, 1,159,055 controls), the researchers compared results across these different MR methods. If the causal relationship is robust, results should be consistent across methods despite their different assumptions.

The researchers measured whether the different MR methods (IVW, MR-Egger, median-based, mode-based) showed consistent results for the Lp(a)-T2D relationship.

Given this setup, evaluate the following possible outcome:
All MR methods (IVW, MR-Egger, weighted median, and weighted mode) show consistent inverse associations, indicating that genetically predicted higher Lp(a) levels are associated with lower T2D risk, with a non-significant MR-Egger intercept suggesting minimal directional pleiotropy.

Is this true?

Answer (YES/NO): NO